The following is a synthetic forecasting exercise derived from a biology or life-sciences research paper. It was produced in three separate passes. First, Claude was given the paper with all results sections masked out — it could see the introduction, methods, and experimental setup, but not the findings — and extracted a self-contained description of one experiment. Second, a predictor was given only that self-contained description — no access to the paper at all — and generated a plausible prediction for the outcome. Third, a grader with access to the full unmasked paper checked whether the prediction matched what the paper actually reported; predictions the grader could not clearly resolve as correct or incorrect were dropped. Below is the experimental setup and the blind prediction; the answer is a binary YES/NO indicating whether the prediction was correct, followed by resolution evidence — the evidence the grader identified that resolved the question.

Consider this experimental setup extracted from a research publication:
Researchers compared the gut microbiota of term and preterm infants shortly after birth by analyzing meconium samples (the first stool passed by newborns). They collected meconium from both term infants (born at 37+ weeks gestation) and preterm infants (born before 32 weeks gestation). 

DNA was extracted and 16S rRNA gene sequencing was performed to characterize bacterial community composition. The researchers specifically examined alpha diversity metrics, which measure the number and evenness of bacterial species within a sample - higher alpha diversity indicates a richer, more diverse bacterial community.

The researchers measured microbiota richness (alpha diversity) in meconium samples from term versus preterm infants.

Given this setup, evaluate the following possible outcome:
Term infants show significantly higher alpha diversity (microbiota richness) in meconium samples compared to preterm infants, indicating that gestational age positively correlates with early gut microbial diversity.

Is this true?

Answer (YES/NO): NO